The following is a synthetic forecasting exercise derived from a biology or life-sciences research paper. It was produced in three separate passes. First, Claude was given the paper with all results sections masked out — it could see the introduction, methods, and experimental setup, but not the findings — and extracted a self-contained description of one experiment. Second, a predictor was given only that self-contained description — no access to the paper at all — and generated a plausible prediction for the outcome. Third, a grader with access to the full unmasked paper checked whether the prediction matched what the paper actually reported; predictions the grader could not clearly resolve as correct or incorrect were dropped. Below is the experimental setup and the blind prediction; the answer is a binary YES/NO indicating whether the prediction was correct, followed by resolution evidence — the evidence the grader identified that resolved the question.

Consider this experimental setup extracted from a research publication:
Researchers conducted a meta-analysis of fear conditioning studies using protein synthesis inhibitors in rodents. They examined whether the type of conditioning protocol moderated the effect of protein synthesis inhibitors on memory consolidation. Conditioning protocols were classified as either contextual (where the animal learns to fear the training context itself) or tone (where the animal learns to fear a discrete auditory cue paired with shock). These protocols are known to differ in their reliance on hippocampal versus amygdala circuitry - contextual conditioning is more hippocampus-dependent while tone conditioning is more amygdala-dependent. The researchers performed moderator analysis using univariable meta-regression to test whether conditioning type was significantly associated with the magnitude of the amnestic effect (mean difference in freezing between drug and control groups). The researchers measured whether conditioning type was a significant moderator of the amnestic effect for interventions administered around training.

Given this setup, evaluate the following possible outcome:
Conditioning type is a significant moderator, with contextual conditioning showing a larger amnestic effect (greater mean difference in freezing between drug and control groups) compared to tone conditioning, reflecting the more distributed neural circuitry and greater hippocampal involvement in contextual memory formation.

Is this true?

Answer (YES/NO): NO